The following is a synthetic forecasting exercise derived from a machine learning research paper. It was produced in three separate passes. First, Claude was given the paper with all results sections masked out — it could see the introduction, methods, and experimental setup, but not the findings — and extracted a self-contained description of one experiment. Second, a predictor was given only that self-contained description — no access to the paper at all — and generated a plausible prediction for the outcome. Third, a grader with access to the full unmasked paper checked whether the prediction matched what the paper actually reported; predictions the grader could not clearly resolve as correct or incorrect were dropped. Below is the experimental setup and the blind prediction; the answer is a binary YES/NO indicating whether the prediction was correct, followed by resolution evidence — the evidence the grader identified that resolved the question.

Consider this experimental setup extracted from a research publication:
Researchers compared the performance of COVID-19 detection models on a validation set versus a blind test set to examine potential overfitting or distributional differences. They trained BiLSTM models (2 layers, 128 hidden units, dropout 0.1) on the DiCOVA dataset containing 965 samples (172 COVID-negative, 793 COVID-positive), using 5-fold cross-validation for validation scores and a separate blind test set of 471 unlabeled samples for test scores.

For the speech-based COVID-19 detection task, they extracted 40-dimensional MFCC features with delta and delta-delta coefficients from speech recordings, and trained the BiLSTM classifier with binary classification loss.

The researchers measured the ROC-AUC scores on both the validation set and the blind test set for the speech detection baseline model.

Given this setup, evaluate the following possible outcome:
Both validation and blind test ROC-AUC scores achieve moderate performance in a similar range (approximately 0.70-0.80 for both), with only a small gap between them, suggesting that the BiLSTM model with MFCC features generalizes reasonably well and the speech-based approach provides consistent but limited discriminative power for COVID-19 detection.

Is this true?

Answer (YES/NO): NO